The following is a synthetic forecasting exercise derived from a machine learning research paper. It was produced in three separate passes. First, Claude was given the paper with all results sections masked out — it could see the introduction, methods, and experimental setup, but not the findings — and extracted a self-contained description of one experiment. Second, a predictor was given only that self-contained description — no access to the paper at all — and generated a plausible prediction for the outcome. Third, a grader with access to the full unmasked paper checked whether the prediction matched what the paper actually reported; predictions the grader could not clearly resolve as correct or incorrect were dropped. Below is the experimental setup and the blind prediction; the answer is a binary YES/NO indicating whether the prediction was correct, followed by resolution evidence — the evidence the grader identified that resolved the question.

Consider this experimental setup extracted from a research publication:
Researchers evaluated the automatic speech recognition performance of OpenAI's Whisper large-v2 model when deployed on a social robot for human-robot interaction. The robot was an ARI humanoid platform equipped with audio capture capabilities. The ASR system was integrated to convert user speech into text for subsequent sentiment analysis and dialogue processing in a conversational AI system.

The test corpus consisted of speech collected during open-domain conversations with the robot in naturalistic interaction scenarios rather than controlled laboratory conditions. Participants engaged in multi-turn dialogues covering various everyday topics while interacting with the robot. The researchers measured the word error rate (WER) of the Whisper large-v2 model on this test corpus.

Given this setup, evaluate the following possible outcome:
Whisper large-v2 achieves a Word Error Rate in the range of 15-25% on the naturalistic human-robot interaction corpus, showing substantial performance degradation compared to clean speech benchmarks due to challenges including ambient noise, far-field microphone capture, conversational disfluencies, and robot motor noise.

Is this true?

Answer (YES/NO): NO